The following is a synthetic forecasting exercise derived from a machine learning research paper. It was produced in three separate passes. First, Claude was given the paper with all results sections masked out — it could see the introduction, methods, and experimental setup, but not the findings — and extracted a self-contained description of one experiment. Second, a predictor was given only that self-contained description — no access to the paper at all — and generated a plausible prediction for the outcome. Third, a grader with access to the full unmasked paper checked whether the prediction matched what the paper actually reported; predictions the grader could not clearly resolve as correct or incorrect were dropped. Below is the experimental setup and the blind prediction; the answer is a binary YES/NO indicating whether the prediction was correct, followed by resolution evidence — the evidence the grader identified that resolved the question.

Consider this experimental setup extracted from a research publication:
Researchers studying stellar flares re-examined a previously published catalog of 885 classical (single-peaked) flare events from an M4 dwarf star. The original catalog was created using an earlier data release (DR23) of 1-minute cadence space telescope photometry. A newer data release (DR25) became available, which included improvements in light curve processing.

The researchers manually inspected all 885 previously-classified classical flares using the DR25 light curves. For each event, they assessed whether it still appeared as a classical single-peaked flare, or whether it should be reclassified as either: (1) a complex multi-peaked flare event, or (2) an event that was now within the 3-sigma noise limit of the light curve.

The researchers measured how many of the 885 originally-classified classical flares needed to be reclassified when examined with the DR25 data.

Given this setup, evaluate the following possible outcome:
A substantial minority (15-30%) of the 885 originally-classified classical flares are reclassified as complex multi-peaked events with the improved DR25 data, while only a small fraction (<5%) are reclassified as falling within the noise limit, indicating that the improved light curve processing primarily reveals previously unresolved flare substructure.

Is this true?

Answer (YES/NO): NO